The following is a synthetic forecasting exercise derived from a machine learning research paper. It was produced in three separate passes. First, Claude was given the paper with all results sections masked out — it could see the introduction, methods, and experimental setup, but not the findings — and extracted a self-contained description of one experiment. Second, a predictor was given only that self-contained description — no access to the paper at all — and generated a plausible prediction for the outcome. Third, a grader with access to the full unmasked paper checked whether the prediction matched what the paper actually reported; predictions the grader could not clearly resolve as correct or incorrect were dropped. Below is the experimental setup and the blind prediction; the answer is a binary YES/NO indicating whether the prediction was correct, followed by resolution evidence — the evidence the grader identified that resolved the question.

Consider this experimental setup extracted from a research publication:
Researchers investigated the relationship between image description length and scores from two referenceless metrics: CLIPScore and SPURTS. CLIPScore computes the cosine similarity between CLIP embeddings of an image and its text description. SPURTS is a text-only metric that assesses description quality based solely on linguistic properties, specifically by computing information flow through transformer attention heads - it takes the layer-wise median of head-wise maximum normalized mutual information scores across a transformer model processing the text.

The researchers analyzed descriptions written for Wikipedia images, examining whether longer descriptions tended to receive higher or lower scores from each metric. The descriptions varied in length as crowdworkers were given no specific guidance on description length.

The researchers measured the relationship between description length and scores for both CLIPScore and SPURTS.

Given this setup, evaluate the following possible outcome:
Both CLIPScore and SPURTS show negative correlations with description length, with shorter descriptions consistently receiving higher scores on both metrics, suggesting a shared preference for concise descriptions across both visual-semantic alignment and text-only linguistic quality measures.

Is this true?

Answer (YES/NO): NO